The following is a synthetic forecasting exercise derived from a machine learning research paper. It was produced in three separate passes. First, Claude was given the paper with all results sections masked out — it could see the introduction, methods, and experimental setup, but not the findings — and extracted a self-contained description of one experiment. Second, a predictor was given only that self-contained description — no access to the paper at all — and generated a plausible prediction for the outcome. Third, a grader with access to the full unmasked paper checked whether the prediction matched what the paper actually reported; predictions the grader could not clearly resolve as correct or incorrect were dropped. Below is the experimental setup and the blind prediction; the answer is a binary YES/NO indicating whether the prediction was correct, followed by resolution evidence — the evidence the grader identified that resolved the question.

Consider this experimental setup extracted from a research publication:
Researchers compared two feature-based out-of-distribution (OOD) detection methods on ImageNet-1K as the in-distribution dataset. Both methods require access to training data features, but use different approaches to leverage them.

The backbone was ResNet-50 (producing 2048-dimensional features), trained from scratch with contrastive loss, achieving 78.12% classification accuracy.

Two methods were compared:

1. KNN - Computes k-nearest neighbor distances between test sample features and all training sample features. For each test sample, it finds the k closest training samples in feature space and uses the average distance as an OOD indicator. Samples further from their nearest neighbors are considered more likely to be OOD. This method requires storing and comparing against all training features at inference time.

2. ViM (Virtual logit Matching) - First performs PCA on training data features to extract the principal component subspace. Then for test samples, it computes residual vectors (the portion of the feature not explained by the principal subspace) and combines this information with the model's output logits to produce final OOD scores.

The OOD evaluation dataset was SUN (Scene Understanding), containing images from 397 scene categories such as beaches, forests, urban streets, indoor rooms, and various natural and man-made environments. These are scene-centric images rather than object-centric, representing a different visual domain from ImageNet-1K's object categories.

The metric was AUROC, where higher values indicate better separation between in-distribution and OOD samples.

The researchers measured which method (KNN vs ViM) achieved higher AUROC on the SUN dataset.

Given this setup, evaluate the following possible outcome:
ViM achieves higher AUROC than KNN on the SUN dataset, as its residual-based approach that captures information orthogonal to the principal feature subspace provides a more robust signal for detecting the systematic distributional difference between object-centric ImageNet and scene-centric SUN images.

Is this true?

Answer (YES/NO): NO